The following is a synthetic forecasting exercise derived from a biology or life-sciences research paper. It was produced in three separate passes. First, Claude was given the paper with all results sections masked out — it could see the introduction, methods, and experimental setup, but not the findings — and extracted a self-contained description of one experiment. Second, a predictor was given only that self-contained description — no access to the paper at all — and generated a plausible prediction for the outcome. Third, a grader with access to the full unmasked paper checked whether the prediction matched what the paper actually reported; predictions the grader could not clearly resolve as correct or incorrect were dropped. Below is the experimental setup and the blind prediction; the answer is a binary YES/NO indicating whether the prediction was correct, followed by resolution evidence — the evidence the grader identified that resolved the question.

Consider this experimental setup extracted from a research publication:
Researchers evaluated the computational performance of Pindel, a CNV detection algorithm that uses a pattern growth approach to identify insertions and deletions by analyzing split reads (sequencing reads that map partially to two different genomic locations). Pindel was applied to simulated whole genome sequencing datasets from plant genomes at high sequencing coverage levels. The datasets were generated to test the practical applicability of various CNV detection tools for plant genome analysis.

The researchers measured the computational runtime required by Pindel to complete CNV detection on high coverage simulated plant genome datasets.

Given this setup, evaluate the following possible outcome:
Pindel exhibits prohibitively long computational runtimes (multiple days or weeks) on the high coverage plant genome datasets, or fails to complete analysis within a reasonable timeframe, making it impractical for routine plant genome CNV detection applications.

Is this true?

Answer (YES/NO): YES